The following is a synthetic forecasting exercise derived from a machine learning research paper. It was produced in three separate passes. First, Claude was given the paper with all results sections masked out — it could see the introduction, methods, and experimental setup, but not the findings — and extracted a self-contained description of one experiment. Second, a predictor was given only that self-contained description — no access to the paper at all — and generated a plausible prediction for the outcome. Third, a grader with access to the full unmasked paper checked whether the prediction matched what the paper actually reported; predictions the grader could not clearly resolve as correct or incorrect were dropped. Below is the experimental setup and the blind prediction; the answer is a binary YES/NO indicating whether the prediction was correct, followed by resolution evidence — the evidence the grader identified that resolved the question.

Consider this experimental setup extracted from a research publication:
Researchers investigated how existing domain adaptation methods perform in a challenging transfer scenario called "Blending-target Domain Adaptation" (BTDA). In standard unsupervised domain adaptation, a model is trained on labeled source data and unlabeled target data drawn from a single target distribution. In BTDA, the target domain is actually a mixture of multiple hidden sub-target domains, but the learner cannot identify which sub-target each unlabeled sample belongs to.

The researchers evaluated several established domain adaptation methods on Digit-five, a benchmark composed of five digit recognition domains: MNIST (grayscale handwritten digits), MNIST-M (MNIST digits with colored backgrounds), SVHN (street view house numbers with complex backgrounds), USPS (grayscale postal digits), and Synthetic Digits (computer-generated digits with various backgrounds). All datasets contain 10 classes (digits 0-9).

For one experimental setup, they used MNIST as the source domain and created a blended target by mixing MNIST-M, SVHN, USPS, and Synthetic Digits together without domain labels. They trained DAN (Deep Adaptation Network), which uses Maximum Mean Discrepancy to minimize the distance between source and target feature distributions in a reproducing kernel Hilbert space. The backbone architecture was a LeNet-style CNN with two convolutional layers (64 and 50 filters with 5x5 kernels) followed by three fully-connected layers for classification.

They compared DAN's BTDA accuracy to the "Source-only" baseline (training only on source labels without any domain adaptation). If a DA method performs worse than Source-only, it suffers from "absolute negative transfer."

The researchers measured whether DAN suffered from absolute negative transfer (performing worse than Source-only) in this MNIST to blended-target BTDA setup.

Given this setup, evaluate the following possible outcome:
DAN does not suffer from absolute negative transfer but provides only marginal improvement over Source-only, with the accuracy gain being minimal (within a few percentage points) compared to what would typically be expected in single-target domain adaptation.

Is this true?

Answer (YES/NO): YES